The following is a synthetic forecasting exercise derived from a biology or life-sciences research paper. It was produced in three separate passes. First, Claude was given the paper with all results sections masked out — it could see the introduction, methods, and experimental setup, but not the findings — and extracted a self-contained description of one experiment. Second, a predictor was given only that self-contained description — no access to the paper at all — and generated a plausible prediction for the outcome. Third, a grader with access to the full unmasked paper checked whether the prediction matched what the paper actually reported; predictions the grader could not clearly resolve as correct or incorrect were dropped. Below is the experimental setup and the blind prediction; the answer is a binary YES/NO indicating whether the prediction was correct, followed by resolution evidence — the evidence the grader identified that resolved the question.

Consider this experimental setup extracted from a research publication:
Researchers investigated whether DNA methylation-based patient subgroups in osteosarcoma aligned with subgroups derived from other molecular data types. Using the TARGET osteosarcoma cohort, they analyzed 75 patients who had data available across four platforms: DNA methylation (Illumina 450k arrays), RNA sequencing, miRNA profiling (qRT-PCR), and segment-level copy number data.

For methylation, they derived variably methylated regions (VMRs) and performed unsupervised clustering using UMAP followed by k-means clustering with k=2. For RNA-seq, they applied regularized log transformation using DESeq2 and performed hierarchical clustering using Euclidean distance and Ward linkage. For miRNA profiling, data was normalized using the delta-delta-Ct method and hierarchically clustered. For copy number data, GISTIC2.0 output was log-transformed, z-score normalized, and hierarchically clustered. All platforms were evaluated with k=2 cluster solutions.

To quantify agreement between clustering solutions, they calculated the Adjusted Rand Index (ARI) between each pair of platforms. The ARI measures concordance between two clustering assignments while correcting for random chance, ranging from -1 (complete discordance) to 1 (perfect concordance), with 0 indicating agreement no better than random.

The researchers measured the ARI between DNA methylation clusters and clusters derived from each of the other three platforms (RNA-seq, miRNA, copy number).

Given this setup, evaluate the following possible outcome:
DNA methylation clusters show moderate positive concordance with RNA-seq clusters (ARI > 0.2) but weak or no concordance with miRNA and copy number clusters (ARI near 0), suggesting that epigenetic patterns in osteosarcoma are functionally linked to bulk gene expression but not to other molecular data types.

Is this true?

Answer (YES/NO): NO